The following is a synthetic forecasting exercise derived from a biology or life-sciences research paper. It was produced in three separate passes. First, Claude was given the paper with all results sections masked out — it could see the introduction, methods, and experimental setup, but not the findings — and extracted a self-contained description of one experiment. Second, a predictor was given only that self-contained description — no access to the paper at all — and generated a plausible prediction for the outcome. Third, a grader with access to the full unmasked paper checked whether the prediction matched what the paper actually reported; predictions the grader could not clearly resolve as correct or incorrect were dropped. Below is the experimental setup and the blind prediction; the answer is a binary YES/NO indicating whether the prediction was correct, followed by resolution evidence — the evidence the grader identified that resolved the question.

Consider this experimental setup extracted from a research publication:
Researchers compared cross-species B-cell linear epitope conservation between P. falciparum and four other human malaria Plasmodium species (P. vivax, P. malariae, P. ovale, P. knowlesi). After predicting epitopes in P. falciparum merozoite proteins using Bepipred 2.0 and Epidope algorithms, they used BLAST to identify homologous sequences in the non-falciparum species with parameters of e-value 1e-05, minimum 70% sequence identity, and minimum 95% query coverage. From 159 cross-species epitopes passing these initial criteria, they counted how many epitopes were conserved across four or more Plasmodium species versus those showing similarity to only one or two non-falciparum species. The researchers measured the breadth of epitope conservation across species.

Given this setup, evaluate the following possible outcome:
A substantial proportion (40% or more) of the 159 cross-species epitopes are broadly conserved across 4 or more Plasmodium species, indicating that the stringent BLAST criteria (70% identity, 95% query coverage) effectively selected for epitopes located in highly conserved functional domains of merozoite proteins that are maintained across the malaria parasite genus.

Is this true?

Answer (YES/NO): NO